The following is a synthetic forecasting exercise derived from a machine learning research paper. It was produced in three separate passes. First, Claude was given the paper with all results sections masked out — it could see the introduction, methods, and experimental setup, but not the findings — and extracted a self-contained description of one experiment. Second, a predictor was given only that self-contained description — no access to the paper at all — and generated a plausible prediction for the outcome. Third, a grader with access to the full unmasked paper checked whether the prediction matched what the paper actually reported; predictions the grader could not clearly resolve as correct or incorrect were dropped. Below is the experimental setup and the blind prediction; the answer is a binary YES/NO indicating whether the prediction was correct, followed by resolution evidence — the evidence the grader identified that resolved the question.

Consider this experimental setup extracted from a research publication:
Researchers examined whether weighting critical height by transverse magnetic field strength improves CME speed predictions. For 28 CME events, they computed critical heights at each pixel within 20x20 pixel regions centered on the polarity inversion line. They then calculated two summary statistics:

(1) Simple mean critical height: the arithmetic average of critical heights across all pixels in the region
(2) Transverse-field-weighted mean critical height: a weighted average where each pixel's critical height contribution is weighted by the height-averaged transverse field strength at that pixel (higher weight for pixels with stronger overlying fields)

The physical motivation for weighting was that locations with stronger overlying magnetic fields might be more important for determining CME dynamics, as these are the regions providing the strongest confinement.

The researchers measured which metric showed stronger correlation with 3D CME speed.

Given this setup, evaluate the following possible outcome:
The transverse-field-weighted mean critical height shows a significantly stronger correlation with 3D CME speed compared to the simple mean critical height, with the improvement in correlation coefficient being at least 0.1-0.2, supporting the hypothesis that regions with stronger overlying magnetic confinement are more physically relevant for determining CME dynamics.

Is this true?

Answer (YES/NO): NO